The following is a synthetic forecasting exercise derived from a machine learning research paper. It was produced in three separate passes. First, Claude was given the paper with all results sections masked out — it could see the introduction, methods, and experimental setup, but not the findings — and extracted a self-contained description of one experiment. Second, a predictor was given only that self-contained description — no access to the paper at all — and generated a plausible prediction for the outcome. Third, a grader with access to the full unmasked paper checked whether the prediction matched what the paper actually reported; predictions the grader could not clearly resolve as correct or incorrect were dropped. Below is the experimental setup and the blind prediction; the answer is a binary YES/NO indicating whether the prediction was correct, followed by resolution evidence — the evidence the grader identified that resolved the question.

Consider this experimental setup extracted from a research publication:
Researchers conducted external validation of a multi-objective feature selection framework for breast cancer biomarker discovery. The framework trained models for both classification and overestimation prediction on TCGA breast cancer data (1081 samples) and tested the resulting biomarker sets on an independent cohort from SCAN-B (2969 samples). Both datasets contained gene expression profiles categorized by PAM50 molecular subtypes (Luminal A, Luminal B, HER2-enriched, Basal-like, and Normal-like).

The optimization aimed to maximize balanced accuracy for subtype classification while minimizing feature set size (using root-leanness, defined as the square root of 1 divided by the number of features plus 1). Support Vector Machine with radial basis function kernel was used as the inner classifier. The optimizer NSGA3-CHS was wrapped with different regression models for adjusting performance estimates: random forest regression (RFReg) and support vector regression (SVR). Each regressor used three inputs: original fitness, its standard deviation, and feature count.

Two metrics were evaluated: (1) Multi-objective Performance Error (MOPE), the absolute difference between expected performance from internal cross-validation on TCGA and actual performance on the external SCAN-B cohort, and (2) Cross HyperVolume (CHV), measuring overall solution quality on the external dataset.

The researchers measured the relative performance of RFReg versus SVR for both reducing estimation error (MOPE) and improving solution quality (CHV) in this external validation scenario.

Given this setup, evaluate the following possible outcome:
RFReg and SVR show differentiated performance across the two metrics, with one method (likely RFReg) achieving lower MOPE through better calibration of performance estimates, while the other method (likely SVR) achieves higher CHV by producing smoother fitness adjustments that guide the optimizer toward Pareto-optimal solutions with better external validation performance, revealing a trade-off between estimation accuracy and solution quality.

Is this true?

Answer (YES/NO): YES